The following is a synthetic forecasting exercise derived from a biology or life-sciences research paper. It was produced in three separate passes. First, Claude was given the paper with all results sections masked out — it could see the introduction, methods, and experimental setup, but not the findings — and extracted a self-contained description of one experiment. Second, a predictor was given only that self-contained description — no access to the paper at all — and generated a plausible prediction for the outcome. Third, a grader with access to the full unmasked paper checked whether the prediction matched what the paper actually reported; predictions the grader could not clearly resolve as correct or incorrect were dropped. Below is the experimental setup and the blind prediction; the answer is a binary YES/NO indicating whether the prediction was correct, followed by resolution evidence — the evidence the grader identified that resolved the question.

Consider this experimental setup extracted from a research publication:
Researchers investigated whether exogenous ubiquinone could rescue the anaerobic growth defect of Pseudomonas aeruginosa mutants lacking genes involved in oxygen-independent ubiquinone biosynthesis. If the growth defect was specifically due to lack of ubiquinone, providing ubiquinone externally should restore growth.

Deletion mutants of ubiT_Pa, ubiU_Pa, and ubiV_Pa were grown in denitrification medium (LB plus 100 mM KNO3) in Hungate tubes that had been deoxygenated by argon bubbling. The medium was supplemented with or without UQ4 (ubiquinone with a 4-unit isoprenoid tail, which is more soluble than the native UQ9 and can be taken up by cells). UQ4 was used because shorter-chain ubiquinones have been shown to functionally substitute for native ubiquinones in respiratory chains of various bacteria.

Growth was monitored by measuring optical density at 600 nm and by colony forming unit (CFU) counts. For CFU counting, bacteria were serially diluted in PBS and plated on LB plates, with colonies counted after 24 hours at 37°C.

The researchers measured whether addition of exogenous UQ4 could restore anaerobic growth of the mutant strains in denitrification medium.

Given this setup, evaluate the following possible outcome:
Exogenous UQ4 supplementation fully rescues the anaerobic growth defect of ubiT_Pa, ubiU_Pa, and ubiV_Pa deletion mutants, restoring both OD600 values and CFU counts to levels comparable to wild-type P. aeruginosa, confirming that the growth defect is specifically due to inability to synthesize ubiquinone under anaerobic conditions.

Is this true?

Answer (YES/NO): NO